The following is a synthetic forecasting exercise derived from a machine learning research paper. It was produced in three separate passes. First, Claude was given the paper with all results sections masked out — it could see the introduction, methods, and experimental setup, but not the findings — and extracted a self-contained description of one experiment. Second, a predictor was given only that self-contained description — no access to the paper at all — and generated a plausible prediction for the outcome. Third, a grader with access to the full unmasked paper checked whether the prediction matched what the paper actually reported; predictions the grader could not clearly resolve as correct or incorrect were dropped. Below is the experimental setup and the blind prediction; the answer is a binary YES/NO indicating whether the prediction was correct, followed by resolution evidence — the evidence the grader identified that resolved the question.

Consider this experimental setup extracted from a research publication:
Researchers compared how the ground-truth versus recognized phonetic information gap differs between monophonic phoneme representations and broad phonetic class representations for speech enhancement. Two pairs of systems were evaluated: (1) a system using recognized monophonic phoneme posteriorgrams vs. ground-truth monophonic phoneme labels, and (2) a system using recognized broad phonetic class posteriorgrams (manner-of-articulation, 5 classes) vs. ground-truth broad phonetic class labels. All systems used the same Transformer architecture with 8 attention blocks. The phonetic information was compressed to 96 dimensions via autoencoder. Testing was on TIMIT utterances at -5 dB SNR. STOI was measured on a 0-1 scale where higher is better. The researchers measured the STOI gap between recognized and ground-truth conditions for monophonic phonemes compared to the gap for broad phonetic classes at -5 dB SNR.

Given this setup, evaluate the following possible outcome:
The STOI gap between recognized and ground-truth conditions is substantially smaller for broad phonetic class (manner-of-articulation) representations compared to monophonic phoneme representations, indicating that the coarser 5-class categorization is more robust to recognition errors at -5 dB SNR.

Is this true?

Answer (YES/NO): NO